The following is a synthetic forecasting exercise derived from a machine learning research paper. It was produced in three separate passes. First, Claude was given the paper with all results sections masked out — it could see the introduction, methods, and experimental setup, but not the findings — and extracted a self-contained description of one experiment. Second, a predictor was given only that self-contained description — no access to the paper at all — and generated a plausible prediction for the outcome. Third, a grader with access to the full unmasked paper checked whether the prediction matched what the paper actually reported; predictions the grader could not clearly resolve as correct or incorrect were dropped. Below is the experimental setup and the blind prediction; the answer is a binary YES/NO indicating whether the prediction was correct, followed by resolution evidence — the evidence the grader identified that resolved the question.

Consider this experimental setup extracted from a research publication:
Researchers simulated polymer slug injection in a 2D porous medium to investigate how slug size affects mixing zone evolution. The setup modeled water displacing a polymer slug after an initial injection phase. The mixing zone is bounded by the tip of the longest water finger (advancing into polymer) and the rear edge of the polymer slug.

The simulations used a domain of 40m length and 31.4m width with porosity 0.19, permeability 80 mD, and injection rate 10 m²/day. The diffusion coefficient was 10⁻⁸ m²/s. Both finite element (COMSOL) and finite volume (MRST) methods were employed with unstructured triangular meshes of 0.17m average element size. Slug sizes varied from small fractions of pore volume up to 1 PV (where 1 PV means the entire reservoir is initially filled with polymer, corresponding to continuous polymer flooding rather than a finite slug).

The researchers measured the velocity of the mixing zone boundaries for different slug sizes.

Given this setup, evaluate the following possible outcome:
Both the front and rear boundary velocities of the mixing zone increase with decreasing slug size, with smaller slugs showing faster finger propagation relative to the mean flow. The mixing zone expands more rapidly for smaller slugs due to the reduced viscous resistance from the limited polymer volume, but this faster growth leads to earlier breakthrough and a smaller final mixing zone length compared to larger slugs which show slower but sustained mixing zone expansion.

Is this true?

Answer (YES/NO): NO